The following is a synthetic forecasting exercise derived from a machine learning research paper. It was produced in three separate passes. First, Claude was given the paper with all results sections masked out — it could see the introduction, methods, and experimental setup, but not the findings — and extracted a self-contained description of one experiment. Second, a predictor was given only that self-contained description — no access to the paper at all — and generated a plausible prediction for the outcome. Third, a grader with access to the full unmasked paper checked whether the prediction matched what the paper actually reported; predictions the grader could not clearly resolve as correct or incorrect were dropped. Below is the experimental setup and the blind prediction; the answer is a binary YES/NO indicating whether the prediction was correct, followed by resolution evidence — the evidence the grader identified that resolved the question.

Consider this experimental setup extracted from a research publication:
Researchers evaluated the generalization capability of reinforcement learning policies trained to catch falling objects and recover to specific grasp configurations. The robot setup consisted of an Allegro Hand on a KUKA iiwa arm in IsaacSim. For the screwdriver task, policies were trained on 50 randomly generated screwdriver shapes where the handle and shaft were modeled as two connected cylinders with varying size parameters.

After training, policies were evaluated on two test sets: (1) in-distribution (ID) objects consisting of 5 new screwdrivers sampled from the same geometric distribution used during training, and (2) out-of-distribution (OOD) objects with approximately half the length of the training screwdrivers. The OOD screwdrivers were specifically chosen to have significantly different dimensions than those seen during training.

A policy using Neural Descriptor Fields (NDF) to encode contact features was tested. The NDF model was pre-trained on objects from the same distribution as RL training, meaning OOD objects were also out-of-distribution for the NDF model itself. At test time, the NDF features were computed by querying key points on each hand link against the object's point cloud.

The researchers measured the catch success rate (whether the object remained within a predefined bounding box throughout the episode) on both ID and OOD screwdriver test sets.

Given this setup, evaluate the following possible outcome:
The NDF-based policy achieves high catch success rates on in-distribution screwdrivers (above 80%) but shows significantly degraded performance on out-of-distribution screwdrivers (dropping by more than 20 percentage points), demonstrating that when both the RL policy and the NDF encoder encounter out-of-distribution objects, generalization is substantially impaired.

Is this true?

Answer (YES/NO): NO